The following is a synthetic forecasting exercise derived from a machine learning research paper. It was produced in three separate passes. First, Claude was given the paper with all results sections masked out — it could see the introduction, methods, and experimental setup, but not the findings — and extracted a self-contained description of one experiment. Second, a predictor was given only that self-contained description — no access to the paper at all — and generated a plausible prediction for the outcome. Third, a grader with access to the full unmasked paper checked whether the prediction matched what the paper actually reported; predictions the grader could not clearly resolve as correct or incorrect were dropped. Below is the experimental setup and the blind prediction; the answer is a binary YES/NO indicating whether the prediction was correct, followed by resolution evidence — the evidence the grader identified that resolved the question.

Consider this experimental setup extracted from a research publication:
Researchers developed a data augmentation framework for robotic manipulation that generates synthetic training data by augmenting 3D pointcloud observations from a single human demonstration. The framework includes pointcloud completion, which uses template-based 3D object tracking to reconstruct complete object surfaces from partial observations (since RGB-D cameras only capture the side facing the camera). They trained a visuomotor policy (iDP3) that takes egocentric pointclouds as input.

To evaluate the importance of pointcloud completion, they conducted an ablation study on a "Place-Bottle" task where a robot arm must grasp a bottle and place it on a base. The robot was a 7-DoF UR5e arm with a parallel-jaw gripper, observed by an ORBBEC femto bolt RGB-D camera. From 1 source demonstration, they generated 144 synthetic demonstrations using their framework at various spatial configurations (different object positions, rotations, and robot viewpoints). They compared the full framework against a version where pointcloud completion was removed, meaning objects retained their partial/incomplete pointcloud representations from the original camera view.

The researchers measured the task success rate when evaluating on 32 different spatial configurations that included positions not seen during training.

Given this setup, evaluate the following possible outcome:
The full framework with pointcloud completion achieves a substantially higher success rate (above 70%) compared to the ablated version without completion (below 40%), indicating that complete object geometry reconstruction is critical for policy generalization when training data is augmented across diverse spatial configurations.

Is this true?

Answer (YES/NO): NO